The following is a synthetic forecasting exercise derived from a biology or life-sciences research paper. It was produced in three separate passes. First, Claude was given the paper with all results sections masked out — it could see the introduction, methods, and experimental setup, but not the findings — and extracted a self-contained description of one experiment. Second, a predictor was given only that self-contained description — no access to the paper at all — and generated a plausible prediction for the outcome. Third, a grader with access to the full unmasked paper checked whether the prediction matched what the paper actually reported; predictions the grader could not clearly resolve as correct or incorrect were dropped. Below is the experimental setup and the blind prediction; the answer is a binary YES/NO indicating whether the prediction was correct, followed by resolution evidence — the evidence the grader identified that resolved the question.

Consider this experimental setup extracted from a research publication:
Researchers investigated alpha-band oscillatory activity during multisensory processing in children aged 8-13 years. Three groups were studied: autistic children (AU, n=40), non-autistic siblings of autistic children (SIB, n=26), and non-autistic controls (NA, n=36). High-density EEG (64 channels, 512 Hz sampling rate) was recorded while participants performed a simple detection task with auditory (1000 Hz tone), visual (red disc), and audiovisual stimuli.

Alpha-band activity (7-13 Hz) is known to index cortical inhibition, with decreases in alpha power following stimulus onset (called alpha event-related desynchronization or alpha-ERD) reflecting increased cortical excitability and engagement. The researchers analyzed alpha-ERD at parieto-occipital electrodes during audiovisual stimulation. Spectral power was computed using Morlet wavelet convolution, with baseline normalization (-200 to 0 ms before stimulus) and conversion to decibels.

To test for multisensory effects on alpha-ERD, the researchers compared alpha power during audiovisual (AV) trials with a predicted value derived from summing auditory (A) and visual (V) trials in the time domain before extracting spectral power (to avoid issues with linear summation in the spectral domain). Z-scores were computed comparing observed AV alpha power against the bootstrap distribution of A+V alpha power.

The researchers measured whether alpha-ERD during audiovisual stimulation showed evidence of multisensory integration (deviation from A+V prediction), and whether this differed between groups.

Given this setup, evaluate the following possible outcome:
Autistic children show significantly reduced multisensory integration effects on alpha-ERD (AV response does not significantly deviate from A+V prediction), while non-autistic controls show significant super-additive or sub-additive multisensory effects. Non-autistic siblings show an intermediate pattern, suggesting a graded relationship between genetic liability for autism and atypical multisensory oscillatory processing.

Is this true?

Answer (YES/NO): NO